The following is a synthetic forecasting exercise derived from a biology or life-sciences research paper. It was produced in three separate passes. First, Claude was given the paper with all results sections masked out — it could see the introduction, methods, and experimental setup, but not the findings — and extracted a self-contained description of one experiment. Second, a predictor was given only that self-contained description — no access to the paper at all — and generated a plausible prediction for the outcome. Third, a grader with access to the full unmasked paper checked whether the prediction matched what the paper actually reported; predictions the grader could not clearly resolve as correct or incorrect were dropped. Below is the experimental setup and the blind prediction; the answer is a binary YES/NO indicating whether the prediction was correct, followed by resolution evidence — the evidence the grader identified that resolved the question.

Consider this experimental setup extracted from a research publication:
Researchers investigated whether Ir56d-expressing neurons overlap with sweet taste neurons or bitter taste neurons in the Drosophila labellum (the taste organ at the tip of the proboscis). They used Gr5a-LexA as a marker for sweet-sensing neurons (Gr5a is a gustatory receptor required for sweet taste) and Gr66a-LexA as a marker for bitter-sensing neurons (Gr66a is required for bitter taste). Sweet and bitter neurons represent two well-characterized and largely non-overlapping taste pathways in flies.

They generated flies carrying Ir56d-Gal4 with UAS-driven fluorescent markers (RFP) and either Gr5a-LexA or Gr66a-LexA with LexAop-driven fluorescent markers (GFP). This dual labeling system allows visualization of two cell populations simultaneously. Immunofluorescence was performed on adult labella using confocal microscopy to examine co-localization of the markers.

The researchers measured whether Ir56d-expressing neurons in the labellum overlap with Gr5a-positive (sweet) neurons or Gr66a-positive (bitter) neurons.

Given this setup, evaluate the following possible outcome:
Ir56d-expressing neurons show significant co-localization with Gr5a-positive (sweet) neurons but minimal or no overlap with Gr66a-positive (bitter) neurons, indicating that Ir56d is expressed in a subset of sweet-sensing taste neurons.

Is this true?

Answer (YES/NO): YES